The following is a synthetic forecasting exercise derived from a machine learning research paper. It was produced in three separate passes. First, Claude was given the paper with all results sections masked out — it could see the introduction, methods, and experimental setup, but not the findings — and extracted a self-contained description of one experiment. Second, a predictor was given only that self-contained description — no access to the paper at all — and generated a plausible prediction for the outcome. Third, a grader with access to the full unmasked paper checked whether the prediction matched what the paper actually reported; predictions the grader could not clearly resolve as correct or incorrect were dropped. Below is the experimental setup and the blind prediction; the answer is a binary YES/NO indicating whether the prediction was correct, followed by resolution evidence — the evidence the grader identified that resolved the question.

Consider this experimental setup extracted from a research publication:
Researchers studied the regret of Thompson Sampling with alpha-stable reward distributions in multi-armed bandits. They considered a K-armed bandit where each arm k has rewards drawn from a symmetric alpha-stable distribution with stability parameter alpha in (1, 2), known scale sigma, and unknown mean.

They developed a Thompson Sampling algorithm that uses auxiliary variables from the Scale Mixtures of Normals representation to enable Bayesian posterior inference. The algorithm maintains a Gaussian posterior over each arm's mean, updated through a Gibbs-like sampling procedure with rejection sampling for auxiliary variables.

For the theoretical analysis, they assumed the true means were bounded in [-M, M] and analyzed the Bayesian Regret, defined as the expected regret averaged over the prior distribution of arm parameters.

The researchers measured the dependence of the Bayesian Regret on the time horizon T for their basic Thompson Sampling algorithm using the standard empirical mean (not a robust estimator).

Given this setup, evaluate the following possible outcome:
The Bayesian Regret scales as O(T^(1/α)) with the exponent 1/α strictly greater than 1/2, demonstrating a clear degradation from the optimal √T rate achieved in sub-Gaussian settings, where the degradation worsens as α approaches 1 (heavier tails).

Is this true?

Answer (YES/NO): NO